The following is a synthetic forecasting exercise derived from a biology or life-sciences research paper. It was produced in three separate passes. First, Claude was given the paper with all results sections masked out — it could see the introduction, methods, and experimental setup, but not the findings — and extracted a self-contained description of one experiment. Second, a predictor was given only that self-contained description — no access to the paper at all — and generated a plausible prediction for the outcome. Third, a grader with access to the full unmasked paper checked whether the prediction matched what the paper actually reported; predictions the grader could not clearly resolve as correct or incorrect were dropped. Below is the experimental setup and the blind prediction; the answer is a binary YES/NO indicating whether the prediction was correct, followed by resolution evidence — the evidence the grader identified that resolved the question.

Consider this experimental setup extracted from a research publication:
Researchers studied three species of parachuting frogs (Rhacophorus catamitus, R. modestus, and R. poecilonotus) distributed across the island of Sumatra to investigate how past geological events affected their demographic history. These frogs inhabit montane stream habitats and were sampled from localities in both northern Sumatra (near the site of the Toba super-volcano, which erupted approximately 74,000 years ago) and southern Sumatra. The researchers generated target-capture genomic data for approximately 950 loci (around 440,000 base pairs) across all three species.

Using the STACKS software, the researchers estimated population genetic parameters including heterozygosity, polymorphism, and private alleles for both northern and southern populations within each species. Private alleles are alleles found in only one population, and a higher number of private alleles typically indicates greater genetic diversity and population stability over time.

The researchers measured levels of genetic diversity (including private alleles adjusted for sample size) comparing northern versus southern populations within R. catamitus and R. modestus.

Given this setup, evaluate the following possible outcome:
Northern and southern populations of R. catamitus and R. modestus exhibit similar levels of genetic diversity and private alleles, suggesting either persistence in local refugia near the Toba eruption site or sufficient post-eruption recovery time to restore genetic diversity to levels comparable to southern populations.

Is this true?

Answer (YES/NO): NO